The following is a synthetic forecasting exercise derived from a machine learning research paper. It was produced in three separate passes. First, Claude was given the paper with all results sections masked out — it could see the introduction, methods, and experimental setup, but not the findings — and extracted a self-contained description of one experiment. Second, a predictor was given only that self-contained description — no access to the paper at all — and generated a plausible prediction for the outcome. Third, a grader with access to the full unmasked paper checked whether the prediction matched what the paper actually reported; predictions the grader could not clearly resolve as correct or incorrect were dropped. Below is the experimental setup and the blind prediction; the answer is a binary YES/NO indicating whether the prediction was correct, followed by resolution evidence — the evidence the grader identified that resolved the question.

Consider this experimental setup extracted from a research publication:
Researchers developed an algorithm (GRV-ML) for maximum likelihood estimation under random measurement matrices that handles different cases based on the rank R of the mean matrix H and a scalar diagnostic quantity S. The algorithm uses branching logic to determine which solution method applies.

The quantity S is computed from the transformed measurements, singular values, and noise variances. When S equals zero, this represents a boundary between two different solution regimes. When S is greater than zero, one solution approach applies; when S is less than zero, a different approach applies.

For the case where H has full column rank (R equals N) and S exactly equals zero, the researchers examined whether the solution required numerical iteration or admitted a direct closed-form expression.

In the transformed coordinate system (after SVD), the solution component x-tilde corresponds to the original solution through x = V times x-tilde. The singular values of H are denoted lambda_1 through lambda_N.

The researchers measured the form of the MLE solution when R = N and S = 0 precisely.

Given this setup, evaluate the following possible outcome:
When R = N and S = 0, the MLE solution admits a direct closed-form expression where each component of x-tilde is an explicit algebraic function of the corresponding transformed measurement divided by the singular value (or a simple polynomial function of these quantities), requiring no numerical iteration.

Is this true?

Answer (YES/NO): YES